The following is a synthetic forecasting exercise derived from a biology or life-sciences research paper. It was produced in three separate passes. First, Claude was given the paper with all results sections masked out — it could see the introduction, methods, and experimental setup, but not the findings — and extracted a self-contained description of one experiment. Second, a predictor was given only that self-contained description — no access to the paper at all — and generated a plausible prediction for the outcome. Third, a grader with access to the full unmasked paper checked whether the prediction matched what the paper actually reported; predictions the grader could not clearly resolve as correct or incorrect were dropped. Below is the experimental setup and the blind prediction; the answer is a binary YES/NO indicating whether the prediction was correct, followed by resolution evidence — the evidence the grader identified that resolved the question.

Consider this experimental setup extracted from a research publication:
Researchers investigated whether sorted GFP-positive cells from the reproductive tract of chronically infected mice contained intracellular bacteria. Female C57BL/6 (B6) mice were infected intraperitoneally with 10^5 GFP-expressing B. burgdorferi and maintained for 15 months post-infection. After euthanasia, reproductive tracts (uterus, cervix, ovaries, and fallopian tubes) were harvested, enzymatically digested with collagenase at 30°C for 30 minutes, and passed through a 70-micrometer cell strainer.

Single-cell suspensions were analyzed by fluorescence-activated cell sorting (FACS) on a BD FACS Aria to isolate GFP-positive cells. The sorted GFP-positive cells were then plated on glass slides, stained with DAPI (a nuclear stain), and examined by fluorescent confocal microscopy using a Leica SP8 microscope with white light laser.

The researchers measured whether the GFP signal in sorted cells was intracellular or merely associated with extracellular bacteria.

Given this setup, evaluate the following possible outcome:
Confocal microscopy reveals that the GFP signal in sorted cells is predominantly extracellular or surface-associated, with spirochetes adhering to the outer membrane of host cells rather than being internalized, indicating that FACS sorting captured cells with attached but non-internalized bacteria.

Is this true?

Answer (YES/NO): NO